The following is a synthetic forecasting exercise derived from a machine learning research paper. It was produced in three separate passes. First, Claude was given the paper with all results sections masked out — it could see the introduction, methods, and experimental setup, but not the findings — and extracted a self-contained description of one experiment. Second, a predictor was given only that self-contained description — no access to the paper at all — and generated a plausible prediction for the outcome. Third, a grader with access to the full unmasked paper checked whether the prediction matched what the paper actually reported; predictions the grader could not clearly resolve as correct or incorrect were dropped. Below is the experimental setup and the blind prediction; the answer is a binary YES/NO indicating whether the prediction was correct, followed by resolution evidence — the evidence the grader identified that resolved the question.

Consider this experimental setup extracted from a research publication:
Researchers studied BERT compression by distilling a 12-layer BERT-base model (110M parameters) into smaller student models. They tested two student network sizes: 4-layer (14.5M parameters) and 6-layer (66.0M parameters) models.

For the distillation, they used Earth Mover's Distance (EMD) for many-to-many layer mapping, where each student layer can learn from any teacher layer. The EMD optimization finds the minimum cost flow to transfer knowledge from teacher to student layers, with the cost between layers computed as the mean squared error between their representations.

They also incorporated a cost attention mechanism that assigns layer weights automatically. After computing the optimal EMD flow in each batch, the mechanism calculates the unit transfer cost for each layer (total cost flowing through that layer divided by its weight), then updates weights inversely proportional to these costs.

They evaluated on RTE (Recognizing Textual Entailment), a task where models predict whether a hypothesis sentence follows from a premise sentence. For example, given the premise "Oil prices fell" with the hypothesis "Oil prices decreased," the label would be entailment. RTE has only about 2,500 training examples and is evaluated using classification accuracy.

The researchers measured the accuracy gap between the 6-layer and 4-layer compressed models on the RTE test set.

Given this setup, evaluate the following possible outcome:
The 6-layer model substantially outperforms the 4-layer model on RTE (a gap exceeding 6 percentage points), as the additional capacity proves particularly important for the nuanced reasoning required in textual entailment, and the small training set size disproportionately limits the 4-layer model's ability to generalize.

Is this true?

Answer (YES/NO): NO